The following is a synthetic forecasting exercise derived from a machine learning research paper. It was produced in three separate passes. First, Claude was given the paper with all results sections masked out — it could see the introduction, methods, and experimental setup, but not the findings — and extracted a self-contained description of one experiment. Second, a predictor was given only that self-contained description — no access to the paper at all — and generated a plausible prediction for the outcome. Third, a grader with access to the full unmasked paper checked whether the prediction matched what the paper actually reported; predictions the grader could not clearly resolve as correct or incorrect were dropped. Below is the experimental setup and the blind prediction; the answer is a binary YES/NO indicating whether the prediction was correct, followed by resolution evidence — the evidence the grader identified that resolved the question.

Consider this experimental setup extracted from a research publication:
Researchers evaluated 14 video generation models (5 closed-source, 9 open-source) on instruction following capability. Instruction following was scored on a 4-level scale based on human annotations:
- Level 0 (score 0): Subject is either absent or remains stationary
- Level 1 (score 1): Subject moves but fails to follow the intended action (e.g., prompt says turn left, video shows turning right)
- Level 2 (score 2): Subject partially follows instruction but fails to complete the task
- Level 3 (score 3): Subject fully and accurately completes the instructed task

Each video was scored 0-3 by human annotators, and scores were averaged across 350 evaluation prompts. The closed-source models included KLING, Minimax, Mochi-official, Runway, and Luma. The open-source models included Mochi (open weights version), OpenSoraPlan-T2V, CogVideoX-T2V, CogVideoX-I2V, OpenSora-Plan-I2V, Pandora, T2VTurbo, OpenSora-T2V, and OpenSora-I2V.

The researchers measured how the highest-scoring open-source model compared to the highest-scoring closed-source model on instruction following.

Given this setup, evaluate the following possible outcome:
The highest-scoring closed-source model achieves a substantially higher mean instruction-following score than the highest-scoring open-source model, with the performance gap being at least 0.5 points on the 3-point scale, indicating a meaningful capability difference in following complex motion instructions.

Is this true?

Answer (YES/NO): NO